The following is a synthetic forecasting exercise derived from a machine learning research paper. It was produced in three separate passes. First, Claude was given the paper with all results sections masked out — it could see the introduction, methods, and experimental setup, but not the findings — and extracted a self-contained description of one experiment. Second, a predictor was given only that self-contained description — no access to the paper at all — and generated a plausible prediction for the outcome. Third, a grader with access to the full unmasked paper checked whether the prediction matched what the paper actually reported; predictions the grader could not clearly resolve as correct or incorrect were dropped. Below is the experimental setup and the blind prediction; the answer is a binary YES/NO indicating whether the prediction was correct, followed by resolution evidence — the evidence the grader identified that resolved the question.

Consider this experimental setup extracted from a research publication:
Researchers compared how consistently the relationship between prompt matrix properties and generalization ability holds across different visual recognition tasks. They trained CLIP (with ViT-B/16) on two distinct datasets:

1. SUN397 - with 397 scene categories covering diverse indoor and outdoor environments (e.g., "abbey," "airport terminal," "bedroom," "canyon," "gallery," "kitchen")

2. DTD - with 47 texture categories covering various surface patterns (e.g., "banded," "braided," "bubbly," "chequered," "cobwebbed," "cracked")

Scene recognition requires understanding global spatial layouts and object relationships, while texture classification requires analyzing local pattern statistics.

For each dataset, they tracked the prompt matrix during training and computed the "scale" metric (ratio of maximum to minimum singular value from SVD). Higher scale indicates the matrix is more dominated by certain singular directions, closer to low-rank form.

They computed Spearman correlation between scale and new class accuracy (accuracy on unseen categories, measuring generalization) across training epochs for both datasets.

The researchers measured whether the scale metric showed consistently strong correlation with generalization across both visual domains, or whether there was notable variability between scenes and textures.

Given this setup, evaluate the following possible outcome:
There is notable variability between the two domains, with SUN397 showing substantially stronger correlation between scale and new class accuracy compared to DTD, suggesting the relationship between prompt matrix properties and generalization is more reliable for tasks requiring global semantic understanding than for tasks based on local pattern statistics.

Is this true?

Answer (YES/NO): YES